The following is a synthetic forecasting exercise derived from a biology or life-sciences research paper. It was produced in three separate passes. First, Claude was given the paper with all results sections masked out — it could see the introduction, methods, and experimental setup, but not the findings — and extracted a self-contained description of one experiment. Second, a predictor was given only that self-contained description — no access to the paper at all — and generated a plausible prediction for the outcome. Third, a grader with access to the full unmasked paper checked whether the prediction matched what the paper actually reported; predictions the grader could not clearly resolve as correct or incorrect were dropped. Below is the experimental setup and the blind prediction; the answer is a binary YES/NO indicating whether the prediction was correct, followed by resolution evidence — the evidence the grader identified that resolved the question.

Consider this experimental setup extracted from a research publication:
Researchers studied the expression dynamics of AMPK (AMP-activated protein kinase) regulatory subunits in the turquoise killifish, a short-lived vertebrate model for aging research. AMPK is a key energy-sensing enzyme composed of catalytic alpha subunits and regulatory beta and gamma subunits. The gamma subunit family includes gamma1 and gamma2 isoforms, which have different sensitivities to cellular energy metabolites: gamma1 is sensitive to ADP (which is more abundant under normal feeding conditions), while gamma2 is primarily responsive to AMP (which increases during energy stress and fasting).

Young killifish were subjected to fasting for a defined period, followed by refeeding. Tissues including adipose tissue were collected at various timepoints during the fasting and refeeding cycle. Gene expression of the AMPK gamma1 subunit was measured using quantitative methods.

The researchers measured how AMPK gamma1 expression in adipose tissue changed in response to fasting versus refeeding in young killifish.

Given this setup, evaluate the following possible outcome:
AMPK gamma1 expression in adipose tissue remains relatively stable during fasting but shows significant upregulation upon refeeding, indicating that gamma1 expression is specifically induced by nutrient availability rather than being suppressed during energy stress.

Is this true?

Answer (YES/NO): NO